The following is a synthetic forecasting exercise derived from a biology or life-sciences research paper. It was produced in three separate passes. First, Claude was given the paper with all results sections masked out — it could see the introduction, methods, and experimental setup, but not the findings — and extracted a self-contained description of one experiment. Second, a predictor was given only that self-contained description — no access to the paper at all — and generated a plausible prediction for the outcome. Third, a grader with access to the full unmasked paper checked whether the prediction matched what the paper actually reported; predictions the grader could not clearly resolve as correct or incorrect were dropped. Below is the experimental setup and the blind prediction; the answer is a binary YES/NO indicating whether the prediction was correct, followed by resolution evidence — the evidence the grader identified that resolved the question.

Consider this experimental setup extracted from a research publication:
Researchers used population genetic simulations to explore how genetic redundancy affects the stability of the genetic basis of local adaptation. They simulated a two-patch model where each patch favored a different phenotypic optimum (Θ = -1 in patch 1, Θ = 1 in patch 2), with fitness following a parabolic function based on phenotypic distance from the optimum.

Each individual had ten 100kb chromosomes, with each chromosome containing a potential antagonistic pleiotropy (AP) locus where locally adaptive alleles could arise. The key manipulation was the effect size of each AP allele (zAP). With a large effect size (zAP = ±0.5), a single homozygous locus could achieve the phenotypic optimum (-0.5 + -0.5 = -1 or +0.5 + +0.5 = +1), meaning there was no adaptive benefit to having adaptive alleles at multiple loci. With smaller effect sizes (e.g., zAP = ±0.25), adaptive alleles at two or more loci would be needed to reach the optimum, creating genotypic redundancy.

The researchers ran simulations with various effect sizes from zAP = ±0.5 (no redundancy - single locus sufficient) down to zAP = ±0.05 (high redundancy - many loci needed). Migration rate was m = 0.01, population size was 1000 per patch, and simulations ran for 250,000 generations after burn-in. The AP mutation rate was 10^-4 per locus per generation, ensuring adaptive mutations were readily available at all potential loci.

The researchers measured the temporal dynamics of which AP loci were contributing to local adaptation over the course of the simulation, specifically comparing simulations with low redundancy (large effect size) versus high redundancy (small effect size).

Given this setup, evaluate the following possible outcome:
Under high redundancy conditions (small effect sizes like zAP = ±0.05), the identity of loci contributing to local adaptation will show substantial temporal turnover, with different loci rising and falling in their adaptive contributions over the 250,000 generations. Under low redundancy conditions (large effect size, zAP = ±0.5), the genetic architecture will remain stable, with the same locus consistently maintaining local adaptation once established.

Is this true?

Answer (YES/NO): NO